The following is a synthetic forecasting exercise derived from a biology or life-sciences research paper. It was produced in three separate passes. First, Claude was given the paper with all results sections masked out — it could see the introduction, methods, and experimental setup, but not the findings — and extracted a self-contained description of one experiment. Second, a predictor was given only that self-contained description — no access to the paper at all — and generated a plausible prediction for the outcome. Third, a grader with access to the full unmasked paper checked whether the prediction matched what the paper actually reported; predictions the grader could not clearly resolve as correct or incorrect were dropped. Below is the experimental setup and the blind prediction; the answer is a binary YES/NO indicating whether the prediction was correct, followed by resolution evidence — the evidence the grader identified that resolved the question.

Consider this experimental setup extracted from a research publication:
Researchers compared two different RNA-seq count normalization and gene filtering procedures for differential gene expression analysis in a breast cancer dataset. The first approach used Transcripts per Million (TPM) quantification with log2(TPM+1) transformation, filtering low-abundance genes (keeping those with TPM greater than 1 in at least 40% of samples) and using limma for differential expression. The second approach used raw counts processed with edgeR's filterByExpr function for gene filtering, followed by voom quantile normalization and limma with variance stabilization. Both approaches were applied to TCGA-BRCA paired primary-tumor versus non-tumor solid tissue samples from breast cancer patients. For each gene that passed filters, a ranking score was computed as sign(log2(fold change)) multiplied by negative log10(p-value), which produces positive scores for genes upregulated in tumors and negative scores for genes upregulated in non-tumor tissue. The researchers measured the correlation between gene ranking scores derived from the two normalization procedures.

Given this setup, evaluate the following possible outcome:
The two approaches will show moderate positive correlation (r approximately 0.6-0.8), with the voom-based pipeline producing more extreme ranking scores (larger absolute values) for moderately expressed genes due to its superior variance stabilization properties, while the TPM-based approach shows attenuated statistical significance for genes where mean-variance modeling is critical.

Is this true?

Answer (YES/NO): NO